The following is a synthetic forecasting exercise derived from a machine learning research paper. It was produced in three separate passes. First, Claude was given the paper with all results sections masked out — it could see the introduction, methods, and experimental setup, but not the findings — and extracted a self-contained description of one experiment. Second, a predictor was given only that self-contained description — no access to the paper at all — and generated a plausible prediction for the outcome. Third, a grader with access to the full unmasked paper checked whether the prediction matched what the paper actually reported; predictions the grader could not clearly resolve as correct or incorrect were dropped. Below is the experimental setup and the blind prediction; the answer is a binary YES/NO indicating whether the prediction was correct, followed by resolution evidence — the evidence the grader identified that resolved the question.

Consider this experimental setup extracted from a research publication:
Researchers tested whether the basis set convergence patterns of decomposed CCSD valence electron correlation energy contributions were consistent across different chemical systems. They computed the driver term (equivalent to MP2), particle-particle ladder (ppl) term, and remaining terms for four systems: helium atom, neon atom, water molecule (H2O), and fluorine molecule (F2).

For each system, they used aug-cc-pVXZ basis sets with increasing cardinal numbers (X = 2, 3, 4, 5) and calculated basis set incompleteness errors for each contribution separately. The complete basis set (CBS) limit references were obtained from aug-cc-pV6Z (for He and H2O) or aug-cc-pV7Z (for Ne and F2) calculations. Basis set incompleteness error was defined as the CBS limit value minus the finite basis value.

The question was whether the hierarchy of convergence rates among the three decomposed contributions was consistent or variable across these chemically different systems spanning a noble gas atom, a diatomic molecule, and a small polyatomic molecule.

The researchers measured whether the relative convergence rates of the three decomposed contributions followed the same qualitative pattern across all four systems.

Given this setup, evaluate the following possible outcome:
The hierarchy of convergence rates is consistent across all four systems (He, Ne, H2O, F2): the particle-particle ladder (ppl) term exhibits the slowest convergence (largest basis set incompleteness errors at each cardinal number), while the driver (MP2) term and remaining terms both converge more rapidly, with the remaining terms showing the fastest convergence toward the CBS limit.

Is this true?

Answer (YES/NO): NO